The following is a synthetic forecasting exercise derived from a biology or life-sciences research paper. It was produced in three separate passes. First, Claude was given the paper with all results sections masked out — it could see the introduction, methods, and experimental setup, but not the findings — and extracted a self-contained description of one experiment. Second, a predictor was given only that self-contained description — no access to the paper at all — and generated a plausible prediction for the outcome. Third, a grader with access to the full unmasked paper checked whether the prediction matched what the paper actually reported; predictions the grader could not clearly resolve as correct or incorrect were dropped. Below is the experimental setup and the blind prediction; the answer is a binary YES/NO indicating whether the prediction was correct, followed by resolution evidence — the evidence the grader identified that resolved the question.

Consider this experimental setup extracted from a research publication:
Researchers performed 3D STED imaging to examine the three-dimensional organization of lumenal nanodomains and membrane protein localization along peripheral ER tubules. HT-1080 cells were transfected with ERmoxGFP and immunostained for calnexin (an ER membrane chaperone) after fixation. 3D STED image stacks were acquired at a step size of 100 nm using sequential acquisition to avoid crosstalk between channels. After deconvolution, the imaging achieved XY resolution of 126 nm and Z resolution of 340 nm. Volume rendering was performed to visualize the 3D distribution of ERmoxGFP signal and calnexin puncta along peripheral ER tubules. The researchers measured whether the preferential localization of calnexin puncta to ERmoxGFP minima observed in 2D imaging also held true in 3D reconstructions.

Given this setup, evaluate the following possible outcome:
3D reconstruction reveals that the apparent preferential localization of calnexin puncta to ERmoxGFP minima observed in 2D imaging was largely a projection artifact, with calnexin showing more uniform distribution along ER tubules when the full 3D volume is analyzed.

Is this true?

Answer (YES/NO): NO